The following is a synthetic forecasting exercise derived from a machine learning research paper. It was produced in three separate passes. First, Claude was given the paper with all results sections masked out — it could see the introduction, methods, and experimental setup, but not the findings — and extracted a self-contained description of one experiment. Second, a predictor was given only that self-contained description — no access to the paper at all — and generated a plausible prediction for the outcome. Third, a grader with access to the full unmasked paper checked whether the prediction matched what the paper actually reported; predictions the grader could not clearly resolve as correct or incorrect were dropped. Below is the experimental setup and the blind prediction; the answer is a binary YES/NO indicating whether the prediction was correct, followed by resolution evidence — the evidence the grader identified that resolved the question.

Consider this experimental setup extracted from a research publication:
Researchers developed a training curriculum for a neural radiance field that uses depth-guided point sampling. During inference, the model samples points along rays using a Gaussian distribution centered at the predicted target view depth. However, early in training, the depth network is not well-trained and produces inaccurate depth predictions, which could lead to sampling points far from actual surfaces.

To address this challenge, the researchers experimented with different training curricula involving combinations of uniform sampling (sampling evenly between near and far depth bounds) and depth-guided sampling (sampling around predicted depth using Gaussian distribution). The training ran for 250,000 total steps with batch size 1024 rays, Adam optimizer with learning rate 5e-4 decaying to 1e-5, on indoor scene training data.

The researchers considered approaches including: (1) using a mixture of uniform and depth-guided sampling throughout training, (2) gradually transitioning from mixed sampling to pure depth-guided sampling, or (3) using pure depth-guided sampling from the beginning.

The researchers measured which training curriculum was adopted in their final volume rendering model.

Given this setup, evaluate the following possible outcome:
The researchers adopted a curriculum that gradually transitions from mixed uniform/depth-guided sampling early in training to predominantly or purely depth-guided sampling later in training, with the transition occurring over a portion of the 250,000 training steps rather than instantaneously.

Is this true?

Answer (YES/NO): NO